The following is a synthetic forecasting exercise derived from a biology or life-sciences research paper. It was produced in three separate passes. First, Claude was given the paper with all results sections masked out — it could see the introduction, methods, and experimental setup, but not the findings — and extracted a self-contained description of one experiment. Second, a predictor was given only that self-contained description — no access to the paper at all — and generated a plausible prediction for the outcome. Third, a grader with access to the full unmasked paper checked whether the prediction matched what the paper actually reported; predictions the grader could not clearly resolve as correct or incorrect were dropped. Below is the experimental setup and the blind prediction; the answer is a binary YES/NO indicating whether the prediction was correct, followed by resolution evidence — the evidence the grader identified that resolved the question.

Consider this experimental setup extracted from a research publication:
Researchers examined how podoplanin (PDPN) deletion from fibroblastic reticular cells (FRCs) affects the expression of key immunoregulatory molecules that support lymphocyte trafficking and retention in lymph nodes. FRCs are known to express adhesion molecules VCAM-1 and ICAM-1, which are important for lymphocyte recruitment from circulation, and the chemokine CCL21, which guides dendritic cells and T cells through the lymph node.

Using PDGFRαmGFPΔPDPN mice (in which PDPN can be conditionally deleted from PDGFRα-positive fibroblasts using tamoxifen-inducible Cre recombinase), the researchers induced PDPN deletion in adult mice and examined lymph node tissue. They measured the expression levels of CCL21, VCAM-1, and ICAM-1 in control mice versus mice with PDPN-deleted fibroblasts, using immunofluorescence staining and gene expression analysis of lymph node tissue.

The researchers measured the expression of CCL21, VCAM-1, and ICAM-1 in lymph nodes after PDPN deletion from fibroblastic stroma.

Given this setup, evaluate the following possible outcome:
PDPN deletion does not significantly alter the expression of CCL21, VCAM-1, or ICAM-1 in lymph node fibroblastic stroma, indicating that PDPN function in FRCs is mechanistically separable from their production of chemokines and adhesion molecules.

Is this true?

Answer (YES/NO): NO